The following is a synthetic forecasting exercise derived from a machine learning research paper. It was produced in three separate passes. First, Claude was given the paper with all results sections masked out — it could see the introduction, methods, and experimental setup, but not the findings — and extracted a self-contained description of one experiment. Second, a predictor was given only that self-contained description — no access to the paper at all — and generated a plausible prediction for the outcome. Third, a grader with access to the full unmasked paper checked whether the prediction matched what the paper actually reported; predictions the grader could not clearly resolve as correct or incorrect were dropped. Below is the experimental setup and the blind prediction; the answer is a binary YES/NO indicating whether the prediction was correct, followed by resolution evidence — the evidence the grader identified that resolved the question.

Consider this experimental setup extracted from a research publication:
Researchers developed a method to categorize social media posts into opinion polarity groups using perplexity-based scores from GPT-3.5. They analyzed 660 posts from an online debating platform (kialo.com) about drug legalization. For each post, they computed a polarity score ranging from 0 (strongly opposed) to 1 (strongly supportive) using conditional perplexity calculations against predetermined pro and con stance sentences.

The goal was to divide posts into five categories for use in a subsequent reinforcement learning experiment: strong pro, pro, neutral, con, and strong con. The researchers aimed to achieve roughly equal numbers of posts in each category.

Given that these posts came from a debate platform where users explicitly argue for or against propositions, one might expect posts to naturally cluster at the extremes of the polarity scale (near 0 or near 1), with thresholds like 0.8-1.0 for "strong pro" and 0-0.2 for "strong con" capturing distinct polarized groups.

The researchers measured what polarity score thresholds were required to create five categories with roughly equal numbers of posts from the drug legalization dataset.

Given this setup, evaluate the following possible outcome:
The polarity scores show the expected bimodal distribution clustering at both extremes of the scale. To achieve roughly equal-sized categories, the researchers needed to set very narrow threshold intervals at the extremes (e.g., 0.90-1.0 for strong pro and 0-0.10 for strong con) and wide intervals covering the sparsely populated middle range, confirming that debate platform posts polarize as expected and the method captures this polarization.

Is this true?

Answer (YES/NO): NO